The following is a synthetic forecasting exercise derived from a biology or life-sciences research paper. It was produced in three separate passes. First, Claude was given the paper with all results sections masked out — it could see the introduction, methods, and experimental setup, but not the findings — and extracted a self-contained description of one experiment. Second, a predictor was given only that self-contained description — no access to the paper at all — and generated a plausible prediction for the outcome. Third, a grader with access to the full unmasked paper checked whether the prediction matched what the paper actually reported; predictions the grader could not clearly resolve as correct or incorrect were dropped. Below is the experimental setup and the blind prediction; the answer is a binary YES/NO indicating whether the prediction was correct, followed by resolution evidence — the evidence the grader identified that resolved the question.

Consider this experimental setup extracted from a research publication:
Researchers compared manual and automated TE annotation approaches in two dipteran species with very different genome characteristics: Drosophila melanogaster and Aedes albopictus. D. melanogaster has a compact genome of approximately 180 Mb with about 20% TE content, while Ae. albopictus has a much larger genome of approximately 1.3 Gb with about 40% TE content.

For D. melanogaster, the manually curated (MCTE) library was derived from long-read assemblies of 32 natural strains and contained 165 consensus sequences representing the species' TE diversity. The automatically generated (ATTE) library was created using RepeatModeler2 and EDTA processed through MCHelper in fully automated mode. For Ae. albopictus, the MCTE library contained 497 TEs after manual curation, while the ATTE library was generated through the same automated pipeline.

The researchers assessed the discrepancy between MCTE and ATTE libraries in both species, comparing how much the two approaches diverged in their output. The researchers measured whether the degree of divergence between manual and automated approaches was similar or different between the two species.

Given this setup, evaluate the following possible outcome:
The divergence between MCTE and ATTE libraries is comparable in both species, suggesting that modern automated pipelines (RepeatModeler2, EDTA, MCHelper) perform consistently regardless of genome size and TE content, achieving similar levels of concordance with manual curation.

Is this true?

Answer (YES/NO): NO